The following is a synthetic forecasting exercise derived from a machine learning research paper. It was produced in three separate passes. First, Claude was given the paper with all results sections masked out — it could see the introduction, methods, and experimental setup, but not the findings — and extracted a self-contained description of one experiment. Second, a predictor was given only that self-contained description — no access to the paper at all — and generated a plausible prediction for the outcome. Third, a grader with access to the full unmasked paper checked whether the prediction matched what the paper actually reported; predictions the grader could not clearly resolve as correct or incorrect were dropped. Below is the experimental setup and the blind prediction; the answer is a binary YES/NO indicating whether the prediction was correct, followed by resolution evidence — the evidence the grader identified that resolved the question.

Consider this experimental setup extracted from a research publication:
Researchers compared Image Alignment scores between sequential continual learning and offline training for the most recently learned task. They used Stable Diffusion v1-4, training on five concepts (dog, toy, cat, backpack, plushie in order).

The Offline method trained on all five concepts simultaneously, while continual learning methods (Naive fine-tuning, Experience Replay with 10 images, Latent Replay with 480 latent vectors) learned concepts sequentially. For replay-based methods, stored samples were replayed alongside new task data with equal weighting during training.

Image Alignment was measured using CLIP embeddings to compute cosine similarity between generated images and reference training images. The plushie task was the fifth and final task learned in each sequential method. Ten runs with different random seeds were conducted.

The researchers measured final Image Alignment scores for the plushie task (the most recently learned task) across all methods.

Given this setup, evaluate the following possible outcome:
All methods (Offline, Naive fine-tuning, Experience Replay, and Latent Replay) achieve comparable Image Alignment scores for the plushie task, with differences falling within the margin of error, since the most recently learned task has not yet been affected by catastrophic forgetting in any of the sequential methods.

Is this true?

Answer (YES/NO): YES